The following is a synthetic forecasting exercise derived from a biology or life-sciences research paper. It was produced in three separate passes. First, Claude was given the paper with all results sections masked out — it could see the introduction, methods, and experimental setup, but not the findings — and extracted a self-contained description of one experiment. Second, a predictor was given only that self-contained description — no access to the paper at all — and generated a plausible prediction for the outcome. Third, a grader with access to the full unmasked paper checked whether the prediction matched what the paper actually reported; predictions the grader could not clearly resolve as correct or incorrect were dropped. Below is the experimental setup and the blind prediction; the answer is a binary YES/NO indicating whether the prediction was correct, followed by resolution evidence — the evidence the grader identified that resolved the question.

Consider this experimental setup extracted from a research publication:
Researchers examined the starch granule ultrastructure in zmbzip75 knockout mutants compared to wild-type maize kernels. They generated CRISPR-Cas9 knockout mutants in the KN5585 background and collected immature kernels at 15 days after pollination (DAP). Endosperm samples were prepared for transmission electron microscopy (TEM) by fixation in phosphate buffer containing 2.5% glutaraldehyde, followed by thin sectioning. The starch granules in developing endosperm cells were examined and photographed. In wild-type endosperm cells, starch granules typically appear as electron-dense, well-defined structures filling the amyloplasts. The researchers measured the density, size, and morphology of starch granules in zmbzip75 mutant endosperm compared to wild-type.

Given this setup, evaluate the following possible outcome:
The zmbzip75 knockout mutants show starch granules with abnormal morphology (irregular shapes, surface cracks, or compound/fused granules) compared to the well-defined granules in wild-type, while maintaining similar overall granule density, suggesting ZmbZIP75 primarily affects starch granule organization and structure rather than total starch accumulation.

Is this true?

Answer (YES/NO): NO